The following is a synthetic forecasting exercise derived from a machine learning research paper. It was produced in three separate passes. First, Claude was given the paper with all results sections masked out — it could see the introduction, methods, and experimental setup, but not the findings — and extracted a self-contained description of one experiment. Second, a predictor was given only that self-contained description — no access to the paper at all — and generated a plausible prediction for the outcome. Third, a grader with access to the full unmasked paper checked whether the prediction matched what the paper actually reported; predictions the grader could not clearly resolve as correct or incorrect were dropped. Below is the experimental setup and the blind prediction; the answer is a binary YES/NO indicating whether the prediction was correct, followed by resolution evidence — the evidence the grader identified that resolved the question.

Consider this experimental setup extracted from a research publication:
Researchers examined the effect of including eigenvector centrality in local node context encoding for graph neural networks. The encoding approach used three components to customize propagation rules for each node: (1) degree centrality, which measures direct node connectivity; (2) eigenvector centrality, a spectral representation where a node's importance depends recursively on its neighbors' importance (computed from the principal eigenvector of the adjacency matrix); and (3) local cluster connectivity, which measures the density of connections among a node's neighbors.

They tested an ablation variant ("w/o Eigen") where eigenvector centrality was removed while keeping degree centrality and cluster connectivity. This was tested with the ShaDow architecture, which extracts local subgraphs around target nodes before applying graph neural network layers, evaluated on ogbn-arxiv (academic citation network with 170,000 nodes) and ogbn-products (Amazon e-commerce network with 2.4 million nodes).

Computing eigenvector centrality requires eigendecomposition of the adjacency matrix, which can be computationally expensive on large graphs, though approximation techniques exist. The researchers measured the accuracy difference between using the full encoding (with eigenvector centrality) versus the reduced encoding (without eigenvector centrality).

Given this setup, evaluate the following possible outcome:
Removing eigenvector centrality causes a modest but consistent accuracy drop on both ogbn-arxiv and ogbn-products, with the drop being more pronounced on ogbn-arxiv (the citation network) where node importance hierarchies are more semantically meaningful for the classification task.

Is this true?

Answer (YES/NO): NO